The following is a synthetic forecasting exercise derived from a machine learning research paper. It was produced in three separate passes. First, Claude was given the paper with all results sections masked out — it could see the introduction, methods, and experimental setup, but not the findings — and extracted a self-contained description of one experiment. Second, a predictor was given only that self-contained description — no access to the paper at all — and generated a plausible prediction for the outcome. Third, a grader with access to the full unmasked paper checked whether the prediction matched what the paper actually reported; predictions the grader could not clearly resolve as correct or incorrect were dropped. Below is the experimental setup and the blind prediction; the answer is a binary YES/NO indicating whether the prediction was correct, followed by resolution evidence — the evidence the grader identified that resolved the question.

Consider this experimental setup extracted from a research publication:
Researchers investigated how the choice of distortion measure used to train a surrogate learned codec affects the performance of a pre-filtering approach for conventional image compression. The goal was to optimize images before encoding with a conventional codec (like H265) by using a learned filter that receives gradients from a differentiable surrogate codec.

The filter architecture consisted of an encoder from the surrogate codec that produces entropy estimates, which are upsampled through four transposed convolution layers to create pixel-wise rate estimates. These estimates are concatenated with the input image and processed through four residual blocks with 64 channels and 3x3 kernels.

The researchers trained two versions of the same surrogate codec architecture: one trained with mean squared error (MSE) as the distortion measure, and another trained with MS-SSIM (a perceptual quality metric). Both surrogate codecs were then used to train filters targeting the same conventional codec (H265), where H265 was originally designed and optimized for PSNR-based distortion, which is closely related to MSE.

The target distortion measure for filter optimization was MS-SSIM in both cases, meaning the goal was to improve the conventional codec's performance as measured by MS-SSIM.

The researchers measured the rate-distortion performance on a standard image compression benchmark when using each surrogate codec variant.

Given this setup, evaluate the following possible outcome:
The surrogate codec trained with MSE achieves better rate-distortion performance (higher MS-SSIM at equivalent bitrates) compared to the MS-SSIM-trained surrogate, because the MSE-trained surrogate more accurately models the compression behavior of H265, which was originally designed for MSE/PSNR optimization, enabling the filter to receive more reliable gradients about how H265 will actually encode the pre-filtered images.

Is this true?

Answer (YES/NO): YES